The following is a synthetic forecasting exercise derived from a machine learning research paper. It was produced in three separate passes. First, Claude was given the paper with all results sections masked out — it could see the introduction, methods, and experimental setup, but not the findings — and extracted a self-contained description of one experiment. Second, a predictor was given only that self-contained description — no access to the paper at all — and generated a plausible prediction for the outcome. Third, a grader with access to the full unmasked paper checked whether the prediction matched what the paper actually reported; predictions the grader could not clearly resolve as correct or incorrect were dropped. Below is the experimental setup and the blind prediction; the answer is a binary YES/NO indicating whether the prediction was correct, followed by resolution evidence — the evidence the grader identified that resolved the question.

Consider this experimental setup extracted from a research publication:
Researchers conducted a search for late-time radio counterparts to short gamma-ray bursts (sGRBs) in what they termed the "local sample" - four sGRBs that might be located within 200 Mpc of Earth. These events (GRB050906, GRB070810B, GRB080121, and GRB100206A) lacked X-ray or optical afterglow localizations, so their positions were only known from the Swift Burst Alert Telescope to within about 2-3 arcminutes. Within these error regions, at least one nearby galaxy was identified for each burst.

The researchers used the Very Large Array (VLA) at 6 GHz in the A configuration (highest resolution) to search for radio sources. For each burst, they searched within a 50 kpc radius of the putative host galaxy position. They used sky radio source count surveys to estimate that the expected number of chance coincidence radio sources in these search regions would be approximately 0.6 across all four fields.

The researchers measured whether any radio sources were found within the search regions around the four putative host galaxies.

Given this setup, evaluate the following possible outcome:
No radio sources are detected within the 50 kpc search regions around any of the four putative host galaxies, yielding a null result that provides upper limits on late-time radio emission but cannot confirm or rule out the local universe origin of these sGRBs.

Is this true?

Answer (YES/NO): NO